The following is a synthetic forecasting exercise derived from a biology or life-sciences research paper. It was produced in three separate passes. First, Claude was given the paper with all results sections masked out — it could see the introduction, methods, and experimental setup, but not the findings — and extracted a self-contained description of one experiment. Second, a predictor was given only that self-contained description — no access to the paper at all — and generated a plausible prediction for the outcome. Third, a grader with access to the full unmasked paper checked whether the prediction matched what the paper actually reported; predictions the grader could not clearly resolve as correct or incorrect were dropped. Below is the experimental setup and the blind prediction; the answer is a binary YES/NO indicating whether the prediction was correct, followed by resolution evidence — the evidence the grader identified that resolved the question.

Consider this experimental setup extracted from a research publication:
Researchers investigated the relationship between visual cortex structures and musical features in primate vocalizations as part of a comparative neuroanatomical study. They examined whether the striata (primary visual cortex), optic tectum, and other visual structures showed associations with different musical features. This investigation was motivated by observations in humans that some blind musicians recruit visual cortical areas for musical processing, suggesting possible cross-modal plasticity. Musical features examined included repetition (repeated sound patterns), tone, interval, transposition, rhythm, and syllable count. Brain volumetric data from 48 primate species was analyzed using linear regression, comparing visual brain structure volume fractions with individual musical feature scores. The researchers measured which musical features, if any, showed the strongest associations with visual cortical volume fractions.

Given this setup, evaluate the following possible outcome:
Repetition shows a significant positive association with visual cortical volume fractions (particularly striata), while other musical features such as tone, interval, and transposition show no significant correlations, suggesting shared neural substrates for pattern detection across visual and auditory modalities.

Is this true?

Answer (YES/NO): NO